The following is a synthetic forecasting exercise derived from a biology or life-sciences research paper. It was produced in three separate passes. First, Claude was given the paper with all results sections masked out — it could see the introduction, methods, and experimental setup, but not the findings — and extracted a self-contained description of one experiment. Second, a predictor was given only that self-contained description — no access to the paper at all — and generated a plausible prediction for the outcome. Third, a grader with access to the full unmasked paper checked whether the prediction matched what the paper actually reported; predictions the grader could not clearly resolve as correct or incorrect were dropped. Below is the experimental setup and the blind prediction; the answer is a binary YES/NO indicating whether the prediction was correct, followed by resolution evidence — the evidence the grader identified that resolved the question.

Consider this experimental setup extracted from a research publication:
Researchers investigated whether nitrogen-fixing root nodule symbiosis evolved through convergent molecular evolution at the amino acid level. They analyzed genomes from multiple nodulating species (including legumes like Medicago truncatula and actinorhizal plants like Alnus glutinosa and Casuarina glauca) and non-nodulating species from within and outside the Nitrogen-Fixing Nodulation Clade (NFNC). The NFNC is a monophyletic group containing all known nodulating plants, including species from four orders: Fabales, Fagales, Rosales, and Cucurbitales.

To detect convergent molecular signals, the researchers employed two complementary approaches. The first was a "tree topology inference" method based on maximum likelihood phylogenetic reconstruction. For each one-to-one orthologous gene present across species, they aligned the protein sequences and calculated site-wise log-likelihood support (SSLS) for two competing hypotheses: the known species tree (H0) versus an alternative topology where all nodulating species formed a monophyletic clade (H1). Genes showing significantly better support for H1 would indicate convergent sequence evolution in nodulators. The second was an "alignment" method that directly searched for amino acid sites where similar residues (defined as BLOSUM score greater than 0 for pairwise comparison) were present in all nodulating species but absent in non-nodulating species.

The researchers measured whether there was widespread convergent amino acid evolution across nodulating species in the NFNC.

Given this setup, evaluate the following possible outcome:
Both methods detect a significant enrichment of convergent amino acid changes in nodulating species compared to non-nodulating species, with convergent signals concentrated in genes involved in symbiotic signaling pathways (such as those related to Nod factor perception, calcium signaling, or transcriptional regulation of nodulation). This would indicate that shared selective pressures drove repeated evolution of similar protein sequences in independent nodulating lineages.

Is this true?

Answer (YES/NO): NO